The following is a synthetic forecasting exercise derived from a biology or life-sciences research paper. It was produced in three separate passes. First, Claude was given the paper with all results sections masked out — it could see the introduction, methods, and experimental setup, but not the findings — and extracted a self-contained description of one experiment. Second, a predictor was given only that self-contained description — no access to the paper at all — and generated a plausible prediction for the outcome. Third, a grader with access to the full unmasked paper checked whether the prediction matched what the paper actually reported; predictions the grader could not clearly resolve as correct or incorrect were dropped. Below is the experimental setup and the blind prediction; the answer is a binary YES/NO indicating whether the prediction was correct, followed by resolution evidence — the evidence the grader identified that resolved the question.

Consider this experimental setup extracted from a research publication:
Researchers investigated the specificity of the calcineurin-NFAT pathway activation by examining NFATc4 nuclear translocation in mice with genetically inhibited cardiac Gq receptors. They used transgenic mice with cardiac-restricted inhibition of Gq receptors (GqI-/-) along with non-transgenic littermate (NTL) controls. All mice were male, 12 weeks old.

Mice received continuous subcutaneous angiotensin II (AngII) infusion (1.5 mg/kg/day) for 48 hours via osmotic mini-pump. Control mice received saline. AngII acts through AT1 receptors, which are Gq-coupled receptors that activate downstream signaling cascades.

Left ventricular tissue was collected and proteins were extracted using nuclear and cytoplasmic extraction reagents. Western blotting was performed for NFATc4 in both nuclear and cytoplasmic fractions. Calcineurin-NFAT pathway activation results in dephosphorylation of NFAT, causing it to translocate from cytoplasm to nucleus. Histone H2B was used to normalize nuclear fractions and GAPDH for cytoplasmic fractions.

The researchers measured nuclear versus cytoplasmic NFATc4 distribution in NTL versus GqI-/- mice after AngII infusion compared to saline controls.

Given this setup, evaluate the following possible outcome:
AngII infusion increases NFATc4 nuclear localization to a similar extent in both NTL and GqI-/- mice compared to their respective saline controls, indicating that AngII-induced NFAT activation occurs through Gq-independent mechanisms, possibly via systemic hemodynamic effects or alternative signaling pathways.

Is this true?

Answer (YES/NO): NO